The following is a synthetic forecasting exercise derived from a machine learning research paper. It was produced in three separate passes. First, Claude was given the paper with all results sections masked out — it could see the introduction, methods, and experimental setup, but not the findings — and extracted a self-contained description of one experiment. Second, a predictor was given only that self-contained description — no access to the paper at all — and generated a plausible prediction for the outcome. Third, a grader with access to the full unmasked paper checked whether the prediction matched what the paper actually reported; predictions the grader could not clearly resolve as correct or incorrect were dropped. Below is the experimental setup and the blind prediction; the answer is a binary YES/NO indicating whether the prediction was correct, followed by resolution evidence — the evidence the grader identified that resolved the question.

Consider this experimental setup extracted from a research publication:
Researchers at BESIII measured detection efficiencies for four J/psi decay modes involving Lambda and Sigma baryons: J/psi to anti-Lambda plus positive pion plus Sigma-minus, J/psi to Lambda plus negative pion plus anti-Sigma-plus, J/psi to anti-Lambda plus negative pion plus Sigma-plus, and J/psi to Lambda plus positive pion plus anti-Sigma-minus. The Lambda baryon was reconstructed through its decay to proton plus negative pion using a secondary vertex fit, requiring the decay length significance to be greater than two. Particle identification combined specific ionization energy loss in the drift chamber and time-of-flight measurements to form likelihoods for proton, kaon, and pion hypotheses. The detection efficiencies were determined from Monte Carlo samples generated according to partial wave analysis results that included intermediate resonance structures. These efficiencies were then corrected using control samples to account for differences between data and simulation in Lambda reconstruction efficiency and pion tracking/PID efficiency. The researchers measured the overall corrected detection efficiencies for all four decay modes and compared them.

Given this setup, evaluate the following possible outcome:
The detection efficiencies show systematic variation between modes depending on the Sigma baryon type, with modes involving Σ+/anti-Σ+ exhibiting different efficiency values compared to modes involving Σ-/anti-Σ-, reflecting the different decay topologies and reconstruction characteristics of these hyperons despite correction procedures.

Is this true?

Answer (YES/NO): NO